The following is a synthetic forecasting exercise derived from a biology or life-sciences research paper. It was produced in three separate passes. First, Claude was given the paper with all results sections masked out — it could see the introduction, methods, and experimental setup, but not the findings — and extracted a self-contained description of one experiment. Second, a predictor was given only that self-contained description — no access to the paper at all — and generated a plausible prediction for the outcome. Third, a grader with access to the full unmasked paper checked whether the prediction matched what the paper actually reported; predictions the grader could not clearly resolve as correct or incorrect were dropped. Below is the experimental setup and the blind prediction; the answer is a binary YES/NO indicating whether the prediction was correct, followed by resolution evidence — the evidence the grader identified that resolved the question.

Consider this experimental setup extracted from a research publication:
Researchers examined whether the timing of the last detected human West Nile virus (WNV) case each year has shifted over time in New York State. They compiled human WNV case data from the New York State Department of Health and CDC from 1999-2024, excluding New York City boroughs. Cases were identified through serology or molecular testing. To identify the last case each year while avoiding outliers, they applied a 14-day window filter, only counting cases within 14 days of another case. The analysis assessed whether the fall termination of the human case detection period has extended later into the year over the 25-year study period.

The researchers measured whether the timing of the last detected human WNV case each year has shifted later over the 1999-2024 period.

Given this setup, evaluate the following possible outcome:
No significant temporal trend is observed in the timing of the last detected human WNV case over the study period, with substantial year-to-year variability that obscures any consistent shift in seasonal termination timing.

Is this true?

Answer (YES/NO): NO